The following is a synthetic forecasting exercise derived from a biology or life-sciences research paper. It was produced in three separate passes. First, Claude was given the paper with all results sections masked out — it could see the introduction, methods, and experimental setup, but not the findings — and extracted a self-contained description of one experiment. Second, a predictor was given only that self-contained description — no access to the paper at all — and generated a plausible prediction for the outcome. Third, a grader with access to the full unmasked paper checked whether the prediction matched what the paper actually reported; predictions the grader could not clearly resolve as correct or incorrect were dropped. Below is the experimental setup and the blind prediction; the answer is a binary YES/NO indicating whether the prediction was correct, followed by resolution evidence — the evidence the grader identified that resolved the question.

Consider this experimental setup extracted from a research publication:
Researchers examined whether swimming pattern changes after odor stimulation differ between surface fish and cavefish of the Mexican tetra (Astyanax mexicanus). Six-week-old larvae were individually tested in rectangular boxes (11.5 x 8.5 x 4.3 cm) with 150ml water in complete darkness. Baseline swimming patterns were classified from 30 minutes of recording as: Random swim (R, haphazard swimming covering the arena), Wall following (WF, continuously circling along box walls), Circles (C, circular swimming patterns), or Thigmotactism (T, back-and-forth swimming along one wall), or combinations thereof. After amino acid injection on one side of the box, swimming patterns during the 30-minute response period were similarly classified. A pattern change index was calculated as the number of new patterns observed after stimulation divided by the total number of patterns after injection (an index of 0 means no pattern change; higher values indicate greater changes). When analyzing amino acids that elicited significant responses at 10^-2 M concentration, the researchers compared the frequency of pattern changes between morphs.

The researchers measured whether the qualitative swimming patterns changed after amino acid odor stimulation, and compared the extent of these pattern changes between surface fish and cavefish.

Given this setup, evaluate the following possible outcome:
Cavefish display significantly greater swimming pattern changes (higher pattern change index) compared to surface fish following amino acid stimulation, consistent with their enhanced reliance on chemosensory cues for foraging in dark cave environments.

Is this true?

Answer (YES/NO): YES